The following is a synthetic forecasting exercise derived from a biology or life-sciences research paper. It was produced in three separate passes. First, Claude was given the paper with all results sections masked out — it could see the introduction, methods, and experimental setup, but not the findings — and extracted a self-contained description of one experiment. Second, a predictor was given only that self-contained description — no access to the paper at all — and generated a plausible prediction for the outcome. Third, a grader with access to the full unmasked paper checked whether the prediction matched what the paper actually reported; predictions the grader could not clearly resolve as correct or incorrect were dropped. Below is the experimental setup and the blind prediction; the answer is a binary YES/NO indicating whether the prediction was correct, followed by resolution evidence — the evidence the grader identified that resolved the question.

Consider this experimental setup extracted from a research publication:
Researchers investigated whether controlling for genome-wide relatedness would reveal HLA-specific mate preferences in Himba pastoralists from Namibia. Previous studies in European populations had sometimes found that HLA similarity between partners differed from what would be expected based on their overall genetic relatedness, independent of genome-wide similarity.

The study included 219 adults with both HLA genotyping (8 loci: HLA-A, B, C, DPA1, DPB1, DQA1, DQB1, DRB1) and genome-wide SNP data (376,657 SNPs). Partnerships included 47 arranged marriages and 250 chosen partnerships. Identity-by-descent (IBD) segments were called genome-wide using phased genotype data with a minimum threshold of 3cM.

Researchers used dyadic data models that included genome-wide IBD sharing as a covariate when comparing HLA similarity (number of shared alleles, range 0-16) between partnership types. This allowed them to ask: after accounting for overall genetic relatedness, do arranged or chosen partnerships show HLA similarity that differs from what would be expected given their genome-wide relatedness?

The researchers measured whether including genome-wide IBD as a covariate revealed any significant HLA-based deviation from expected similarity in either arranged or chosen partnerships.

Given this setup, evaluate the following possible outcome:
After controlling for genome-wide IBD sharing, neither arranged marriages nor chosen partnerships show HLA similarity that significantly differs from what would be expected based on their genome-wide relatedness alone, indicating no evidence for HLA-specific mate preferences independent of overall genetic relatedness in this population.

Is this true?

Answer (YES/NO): YES